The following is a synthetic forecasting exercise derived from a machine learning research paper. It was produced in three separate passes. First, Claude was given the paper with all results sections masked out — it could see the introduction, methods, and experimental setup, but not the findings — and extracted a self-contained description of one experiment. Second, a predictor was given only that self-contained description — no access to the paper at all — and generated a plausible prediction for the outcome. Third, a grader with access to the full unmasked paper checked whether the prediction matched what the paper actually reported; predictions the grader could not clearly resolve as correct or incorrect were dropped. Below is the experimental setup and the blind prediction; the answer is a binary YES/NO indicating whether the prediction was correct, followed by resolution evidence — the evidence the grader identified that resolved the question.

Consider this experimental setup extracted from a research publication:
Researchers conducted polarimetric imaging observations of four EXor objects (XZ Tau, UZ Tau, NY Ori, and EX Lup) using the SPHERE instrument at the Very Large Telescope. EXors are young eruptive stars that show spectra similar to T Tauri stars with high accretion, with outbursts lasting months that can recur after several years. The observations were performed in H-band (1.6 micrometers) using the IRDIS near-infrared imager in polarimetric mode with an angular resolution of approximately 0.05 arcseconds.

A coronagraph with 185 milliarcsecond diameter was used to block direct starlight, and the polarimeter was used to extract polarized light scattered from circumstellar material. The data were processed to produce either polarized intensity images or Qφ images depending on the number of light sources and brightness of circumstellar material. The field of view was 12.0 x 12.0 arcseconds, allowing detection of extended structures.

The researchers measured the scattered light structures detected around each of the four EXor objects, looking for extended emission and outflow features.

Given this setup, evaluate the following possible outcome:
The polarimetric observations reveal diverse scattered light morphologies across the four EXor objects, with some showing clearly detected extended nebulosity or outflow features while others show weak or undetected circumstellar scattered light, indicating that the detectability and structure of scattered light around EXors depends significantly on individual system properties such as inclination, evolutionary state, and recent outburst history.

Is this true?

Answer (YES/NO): YES